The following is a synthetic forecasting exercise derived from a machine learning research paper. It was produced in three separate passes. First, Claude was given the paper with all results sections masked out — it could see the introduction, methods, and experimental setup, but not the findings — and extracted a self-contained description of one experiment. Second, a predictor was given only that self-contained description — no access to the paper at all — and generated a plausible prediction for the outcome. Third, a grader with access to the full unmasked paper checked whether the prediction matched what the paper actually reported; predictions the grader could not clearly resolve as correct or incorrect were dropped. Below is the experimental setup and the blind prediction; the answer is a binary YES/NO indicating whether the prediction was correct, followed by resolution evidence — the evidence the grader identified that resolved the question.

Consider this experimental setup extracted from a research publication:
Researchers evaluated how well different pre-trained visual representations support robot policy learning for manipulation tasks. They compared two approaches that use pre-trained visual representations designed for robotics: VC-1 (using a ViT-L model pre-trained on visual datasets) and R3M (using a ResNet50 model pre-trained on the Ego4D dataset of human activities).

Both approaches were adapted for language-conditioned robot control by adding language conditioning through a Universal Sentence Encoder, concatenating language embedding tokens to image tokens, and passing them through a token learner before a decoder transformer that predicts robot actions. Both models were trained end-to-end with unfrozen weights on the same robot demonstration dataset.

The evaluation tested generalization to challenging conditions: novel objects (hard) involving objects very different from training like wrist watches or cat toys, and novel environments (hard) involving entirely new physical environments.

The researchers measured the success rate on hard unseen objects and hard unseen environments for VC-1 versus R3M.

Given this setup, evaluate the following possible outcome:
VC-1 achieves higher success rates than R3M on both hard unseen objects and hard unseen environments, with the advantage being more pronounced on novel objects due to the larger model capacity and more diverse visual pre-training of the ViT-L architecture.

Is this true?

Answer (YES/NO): NO